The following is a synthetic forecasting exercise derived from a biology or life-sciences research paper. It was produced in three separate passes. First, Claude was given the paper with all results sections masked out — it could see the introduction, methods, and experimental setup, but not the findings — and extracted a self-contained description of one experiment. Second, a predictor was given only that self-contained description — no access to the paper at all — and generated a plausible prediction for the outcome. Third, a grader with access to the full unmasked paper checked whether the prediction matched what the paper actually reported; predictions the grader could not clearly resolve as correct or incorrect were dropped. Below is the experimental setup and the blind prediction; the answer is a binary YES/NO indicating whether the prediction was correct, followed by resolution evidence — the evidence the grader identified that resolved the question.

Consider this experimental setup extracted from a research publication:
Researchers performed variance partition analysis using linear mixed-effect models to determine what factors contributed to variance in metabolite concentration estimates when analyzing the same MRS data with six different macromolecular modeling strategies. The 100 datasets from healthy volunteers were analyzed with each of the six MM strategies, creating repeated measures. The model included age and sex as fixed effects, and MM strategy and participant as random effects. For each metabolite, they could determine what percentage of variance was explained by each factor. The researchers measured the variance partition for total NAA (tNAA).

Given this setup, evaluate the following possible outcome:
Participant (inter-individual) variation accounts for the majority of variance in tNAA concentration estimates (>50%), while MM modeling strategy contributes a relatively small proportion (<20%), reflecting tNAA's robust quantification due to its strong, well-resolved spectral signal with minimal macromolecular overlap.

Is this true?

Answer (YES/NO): NO